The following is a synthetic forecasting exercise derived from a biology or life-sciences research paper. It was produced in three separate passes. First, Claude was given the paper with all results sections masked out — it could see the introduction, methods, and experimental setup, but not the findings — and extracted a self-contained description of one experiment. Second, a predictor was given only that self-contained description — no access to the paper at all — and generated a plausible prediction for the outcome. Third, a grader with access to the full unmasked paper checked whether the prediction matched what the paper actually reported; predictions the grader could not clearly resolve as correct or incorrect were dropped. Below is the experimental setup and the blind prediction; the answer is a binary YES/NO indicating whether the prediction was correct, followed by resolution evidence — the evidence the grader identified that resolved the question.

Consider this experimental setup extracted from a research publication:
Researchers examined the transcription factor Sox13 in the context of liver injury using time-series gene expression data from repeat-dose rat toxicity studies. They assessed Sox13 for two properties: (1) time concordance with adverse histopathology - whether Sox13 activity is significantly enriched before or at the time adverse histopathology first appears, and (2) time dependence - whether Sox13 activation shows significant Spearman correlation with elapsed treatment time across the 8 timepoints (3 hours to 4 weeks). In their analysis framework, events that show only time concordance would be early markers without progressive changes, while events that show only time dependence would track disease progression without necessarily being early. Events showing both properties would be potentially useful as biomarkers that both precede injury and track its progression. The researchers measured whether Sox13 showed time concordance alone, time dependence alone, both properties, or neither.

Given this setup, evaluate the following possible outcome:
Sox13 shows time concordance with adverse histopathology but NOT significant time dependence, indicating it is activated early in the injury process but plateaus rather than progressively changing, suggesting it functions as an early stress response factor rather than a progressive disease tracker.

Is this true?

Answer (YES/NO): NO